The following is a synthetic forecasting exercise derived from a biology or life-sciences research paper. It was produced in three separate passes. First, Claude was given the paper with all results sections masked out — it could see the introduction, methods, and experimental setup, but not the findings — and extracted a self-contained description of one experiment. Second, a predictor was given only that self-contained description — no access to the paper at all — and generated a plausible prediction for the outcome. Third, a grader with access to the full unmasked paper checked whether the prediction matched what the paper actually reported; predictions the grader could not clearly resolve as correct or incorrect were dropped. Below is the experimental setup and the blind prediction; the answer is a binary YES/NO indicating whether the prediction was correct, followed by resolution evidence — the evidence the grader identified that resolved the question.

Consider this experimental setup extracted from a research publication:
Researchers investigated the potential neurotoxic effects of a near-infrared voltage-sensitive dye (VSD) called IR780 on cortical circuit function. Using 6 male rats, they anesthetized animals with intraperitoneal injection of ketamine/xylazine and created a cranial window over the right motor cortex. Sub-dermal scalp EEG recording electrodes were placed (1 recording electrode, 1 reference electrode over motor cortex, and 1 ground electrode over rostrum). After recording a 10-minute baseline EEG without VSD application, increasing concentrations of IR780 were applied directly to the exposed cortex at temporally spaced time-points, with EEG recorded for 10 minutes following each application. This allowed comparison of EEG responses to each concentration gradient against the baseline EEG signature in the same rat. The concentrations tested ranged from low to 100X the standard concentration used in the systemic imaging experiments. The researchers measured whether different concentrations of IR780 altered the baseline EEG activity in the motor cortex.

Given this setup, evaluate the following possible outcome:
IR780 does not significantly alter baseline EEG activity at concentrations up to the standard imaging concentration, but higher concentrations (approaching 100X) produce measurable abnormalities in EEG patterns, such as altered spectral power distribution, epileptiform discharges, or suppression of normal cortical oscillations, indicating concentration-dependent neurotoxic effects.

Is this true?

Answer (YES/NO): YES